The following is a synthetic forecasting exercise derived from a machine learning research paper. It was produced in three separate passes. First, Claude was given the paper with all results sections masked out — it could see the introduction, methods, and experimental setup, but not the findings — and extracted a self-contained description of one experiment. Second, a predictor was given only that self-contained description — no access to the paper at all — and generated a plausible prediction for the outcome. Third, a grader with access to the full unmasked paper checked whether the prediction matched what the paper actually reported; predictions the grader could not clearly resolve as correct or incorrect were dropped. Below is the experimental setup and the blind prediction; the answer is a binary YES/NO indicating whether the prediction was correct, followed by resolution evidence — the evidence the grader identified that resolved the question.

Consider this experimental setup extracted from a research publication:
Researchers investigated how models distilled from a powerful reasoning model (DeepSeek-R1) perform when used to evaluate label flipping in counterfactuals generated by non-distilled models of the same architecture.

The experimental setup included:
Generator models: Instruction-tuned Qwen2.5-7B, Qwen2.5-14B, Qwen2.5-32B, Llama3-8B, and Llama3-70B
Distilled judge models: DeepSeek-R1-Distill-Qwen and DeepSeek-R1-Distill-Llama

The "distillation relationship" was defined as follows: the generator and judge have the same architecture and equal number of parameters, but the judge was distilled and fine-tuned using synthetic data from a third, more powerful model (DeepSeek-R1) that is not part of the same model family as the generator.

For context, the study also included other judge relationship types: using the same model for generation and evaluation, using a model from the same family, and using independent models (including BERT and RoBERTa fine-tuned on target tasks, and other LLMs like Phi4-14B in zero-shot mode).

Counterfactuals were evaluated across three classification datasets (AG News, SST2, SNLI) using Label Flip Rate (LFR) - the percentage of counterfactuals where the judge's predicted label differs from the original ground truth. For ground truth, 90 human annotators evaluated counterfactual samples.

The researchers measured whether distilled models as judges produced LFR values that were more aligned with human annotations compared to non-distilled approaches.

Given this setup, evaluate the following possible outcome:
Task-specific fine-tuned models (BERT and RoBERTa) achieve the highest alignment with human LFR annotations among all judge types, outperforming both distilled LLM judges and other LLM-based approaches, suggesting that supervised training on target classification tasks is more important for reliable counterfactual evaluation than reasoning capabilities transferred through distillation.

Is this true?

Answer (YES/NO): NO